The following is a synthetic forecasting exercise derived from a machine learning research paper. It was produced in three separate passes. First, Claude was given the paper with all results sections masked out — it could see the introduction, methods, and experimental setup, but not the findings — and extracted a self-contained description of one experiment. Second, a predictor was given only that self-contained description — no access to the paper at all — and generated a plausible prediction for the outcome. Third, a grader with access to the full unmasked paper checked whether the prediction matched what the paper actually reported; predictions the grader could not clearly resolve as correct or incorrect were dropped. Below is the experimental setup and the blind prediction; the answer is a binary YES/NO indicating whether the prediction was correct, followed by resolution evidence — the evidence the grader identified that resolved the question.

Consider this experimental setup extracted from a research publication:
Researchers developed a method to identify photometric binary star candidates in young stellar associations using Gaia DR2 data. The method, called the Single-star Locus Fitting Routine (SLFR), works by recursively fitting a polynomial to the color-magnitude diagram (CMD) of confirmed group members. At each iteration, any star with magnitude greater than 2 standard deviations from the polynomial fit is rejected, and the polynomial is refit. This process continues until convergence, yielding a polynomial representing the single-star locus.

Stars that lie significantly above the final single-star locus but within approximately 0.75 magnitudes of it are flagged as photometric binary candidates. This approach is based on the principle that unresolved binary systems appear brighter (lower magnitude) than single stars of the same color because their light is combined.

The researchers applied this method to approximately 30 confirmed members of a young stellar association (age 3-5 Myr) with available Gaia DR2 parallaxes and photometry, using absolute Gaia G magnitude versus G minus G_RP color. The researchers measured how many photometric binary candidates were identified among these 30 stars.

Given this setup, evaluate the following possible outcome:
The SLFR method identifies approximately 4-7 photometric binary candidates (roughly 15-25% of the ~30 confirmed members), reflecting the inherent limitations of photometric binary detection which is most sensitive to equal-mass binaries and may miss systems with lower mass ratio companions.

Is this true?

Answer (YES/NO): YES